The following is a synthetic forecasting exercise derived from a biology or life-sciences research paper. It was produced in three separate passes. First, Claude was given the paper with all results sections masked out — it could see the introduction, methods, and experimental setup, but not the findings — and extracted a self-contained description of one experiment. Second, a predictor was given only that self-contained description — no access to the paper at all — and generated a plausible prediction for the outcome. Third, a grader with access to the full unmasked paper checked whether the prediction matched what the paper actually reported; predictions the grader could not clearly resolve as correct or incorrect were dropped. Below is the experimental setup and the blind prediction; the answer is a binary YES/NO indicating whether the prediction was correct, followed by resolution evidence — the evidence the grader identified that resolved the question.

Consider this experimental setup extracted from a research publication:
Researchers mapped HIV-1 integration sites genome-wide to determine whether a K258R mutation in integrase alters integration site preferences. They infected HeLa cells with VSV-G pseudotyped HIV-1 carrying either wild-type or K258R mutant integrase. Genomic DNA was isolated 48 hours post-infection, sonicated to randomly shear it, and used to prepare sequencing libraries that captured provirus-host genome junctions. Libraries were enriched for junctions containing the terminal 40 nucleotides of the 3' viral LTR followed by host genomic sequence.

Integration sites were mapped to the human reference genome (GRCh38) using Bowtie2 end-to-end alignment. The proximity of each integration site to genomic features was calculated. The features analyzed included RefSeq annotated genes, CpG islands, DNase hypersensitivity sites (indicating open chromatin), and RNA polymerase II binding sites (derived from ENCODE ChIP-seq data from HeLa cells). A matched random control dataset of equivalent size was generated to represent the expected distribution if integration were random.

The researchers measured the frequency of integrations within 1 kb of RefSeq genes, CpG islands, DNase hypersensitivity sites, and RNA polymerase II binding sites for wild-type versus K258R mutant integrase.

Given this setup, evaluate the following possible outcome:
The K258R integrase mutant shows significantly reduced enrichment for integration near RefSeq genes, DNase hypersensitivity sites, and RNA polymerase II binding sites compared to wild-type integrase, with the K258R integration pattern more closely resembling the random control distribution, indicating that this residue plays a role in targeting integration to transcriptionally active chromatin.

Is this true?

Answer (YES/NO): YES